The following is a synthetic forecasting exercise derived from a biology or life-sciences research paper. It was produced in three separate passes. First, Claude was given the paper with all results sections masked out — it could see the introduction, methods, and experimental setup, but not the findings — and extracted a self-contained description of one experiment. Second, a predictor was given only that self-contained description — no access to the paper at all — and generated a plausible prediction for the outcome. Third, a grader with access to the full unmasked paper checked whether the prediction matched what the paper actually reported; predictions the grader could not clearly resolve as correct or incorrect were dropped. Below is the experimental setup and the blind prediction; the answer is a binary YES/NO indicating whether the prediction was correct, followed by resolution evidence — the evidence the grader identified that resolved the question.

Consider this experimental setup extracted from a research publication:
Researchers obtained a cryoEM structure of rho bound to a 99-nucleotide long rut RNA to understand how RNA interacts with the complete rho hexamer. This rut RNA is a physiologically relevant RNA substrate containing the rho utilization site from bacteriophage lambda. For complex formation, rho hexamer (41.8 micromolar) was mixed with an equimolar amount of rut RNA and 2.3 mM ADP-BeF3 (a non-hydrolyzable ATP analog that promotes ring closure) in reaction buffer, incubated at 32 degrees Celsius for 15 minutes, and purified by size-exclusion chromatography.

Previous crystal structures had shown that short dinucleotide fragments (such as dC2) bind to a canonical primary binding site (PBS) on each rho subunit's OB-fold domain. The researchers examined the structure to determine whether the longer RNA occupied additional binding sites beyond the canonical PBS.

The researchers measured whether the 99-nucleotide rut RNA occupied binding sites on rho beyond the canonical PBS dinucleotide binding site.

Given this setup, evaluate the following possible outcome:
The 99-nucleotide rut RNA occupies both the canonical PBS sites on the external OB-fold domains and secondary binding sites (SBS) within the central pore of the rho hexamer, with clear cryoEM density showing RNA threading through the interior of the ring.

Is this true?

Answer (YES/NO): YES